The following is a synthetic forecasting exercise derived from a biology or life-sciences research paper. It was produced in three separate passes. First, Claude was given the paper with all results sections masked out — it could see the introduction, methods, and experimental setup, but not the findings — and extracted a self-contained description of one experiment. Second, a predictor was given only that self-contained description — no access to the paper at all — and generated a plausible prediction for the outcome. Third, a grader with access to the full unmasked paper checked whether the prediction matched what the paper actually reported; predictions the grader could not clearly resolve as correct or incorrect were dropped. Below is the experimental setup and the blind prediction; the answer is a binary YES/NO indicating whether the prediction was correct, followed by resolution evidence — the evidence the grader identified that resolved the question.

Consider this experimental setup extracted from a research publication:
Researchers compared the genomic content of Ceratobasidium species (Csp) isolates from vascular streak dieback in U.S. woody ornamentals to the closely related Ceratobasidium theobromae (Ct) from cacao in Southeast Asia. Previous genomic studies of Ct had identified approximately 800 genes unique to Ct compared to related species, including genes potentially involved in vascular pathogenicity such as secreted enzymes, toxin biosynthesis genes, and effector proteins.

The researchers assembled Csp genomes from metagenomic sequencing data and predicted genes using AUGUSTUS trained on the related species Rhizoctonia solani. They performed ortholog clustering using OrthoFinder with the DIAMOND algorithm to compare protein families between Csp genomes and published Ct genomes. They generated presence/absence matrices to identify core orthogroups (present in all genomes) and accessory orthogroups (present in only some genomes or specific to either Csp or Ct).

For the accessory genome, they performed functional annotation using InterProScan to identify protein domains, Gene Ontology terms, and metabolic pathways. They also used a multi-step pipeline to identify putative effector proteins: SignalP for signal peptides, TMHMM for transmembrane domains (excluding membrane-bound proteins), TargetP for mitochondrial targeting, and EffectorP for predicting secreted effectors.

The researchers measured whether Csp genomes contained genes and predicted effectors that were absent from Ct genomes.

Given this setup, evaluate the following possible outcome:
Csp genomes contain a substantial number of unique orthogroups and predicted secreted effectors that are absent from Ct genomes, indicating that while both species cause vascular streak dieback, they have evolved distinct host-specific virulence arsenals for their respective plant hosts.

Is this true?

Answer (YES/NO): YES